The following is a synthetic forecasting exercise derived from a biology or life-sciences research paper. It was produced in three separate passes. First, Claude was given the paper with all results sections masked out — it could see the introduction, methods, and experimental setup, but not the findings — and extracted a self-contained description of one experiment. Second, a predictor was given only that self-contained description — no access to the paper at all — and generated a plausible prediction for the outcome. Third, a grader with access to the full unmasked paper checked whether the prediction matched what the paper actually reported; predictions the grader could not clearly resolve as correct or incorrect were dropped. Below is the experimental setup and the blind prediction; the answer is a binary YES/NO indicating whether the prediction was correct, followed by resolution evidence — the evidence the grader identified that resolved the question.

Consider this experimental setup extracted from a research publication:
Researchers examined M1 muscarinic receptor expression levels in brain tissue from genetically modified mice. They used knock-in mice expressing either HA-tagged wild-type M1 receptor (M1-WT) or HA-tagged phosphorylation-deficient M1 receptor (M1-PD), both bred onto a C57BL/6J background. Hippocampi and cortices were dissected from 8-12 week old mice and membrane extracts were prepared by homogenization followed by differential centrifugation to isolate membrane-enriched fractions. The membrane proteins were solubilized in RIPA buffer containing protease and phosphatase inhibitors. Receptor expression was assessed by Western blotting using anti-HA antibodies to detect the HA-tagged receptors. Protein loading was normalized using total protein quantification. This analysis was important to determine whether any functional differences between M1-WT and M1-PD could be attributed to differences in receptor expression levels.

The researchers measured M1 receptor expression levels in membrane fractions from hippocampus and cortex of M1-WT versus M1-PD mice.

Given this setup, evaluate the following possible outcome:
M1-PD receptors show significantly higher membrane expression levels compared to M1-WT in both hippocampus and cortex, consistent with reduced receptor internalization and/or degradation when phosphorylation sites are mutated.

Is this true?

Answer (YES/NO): NO